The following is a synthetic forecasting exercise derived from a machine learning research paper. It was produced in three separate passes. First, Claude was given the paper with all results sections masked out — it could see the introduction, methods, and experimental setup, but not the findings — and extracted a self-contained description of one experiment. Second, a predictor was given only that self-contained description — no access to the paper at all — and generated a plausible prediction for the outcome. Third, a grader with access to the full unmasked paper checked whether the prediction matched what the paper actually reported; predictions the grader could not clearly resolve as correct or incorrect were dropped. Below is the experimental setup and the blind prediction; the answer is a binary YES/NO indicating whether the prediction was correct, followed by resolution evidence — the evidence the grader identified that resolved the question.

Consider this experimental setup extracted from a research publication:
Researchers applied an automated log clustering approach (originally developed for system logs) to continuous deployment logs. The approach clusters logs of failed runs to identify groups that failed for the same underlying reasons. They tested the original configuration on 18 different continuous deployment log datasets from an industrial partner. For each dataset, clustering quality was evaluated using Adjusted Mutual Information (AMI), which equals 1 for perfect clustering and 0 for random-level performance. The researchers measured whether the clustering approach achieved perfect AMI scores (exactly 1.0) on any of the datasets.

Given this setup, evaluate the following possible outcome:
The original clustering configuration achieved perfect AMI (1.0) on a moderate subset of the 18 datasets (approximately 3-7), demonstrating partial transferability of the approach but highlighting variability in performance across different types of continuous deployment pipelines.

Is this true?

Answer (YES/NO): NO